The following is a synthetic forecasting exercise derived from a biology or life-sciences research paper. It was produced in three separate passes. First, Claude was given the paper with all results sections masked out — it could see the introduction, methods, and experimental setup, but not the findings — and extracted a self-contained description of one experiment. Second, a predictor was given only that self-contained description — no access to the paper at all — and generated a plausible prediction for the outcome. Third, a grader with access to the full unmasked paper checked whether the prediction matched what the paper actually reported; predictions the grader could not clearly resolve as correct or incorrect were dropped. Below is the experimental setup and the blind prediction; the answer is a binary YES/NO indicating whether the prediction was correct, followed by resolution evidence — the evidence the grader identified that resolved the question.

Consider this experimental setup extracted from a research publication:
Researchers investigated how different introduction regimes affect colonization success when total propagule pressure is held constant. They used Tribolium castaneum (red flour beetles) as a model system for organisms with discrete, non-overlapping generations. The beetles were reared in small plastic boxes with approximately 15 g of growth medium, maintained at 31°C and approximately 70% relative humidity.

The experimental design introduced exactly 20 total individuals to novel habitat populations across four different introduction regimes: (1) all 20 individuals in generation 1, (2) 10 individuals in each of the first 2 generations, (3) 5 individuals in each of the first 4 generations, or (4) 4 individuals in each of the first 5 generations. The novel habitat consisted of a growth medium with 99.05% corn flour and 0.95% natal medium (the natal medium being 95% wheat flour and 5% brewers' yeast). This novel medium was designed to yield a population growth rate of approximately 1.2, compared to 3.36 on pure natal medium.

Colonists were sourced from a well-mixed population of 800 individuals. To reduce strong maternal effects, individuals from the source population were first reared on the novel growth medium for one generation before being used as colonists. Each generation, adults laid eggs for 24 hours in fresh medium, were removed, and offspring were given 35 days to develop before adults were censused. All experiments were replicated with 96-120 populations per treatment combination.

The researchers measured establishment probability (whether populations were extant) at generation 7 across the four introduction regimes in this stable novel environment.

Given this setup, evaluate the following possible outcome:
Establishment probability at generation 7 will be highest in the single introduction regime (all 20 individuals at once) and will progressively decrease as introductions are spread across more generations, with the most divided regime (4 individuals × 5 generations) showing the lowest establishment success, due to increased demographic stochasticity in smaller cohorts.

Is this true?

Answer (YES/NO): NO